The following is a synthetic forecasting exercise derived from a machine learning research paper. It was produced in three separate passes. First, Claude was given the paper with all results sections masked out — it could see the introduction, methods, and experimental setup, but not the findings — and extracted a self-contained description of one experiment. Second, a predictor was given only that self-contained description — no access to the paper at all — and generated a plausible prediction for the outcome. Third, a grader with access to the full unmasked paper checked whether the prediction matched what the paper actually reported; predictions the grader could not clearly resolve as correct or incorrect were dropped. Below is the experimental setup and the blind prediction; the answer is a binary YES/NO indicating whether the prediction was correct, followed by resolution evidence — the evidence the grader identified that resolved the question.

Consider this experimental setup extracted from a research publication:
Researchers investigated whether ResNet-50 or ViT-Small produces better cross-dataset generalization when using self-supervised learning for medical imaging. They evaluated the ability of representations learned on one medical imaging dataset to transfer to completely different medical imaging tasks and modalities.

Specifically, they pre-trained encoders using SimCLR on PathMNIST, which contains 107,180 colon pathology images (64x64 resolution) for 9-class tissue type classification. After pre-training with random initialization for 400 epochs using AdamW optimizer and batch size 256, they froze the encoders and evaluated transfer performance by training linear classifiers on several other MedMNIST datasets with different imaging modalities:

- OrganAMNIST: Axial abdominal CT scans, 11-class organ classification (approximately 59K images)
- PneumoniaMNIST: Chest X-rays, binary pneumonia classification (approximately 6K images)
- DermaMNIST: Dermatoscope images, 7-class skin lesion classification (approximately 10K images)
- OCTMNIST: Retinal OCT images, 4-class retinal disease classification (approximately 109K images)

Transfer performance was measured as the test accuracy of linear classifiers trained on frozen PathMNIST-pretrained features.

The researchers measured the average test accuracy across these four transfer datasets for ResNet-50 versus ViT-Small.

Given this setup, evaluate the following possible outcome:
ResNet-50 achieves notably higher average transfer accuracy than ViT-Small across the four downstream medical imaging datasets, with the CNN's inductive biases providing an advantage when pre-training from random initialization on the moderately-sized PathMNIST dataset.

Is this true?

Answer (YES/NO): NO